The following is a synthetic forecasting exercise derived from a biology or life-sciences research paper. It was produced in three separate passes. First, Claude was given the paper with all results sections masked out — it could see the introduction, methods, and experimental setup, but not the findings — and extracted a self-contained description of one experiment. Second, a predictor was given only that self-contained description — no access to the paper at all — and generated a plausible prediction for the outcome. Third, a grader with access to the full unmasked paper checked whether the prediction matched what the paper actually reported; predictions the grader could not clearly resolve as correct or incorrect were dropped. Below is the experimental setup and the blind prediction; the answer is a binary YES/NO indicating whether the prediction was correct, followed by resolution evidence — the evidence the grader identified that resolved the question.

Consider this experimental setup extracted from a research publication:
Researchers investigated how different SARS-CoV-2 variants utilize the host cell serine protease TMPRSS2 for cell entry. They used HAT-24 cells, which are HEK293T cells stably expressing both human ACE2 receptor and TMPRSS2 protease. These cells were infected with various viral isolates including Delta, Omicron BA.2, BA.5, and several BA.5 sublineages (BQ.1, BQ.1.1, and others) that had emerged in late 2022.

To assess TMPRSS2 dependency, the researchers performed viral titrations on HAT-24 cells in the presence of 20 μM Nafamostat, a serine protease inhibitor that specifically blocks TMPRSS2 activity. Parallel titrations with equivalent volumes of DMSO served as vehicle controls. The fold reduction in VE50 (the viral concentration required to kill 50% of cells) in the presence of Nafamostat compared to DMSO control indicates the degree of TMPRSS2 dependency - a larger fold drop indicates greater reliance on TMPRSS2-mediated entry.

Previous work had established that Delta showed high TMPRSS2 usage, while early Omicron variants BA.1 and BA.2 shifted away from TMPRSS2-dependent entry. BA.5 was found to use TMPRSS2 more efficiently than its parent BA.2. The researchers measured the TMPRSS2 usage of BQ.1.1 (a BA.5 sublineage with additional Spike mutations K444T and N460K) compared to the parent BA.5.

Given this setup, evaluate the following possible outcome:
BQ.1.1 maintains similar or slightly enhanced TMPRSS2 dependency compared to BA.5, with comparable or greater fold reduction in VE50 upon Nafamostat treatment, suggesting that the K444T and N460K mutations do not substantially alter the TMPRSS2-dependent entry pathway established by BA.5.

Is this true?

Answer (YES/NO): NO